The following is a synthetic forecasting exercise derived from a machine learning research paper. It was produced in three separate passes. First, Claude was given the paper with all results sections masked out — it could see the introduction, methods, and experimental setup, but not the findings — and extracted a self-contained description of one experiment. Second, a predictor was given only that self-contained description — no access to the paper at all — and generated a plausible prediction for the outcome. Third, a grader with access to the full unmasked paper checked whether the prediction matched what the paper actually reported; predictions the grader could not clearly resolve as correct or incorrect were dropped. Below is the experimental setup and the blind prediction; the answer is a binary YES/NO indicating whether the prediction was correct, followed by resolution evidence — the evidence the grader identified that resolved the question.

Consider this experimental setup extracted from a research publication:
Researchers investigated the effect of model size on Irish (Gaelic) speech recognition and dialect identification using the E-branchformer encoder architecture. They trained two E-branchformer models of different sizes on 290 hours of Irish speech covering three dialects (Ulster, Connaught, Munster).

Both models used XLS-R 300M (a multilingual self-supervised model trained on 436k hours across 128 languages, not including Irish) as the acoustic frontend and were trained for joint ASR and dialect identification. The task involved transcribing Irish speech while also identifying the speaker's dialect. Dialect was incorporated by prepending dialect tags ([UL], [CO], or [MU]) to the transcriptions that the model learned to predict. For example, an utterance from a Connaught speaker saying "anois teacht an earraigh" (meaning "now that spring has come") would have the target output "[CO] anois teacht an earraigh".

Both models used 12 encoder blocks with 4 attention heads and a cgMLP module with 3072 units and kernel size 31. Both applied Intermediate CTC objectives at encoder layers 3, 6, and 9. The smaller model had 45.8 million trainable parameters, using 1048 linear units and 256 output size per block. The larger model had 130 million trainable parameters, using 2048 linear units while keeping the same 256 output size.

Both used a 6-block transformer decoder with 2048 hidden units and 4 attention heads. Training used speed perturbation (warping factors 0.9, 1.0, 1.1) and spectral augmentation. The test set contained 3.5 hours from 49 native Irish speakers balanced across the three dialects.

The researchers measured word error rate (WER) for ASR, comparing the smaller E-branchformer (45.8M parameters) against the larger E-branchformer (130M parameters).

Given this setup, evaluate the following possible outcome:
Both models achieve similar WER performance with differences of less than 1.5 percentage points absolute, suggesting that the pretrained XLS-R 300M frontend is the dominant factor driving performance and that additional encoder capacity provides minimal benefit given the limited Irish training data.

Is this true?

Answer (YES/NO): NO